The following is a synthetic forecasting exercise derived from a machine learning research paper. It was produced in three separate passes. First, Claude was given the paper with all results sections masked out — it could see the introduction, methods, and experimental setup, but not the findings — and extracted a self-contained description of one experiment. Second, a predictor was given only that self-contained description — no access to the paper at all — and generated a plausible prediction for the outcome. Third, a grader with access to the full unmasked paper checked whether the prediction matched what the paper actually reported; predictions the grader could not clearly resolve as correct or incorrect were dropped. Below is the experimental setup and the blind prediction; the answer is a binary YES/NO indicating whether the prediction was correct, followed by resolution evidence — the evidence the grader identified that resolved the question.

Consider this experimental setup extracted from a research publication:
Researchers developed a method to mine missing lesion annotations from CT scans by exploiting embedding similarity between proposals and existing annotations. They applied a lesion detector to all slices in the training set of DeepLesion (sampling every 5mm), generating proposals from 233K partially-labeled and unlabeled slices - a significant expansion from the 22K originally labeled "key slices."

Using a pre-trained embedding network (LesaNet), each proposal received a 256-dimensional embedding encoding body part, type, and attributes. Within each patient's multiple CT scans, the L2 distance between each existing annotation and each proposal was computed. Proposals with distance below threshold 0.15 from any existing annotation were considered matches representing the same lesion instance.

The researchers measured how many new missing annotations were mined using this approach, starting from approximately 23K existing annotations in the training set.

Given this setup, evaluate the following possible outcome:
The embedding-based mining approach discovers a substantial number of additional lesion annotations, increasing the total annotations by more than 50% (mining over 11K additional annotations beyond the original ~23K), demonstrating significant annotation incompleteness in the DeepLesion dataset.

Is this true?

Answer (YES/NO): YES